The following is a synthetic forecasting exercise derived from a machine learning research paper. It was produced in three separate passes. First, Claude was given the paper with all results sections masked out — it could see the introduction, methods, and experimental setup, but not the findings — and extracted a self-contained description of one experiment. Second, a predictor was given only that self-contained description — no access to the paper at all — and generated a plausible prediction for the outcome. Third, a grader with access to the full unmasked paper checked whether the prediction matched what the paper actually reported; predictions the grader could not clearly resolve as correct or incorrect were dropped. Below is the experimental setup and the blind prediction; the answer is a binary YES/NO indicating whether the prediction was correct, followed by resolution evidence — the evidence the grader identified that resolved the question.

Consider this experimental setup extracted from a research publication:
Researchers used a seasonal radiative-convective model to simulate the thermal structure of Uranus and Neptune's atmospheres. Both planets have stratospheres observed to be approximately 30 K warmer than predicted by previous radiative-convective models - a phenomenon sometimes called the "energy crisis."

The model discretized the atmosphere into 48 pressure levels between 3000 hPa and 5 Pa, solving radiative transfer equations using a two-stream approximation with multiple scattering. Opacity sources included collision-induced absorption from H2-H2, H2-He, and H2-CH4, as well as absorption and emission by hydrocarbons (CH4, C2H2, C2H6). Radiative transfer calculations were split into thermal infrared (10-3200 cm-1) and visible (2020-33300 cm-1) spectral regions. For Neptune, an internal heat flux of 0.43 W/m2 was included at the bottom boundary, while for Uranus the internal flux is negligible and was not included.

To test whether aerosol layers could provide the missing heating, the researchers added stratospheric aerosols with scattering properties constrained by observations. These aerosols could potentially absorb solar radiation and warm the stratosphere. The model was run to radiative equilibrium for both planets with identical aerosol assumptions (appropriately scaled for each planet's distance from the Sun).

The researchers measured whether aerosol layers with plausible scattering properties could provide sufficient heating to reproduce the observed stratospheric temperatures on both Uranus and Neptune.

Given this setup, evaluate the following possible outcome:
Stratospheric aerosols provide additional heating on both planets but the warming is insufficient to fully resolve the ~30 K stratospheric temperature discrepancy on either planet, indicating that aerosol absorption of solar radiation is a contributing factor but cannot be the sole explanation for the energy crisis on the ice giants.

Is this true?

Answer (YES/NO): NO